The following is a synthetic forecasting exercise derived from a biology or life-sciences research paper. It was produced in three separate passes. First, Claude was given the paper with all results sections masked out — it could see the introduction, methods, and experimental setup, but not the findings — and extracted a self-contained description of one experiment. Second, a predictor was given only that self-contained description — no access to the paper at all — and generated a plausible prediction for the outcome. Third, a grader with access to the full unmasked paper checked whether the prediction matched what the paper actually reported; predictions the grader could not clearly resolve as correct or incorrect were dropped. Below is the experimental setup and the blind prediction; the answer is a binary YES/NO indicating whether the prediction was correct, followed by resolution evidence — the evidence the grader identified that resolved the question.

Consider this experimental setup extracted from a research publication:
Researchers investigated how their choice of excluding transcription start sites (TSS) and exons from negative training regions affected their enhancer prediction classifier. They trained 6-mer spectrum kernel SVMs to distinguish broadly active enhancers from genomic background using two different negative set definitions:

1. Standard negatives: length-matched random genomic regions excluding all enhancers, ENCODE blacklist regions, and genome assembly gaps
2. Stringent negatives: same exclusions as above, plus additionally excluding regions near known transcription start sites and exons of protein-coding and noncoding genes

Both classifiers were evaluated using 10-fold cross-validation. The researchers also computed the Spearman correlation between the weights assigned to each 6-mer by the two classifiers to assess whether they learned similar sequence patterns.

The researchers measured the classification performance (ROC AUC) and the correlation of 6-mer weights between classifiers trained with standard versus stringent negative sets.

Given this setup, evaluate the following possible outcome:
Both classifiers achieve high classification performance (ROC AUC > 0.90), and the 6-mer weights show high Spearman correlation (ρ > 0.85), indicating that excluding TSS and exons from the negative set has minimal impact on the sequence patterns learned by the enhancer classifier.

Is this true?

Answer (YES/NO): YES